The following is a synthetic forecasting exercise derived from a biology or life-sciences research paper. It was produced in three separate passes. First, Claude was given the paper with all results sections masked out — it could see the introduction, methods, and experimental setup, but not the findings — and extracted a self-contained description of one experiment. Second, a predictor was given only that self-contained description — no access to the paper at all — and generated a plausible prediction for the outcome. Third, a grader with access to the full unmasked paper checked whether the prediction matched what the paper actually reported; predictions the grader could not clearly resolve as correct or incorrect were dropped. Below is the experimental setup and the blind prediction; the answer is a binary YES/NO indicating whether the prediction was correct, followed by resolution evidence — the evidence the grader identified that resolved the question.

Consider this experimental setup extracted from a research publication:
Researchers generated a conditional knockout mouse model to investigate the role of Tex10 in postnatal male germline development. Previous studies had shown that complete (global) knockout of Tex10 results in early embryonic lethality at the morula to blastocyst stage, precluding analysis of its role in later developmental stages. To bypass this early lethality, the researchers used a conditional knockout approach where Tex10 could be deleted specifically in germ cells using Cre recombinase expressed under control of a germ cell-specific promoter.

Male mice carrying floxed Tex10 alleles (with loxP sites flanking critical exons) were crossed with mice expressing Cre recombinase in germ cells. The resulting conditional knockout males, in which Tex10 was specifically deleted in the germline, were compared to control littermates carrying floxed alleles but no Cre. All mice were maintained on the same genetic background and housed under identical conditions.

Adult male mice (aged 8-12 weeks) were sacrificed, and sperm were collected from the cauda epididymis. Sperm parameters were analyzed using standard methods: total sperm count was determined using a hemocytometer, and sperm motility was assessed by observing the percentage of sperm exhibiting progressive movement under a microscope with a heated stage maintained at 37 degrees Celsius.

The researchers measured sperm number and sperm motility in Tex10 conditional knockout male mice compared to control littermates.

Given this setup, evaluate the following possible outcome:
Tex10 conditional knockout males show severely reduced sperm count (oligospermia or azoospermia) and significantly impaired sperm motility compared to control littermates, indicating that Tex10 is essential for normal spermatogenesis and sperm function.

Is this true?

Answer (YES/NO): YES